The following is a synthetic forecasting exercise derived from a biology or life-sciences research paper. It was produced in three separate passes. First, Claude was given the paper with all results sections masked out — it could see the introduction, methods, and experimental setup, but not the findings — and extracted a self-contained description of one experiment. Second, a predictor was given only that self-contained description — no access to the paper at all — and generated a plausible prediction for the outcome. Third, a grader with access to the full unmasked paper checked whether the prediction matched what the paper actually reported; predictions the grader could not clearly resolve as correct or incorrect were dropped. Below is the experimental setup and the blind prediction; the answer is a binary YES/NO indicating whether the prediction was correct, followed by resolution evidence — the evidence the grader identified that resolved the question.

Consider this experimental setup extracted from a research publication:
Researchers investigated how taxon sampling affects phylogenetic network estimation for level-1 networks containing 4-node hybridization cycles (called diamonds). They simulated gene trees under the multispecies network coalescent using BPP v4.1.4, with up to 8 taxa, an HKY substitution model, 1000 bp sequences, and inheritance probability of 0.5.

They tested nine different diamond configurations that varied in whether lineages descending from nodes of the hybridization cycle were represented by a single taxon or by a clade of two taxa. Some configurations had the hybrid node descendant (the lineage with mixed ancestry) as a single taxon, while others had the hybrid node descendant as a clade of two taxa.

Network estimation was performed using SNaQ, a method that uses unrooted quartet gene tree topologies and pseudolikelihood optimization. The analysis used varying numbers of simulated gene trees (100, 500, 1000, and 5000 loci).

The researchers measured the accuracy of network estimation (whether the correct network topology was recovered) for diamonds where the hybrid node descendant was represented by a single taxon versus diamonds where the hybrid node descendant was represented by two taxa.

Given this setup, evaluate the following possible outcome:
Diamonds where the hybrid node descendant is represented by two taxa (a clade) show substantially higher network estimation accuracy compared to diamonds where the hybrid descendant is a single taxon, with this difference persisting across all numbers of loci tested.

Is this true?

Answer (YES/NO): NO